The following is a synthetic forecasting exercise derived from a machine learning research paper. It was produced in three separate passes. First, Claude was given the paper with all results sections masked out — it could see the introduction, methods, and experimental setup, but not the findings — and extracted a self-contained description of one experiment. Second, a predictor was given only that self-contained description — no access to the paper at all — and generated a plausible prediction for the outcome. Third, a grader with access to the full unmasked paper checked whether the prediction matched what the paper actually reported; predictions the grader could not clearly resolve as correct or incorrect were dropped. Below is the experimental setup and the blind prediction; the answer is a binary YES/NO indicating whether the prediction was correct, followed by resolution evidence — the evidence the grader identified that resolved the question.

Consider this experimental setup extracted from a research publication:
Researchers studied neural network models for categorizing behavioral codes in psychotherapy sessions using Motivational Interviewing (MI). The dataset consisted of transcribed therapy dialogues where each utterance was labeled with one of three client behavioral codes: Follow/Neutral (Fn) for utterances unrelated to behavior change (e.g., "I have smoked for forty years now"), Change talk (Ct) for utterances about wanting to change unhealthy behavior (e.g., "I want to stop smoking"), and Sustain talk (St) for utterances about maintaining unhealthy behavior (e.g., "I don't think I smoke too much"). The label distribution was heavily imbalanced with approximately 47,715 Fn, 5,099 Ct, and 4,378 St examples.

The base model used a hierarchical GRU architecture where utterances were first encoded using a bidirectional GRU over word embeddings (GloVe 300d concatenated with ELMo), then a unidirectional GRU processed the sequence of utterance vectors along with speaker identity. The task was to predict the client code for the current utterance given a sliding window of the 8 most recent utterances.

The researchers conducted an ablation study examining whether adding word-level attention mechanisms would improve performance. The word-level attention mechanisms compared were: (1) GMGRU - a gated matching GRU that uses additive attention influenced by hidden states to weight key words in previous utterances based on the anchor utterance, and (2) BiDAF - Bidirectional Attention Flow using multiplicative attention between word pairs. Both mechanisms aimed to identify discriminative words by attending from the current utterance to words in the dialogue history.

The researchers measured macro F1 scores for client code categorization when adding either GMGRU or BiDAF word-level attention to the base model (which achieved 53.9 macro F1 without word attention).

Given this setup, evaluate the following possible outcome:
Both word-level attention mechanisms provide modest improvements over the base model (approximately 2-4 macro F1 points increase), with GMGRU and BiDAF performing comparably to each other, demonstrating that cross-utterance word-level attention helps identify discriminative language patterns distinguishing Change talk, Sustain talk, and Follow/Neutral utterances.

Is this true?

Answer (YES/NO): NO